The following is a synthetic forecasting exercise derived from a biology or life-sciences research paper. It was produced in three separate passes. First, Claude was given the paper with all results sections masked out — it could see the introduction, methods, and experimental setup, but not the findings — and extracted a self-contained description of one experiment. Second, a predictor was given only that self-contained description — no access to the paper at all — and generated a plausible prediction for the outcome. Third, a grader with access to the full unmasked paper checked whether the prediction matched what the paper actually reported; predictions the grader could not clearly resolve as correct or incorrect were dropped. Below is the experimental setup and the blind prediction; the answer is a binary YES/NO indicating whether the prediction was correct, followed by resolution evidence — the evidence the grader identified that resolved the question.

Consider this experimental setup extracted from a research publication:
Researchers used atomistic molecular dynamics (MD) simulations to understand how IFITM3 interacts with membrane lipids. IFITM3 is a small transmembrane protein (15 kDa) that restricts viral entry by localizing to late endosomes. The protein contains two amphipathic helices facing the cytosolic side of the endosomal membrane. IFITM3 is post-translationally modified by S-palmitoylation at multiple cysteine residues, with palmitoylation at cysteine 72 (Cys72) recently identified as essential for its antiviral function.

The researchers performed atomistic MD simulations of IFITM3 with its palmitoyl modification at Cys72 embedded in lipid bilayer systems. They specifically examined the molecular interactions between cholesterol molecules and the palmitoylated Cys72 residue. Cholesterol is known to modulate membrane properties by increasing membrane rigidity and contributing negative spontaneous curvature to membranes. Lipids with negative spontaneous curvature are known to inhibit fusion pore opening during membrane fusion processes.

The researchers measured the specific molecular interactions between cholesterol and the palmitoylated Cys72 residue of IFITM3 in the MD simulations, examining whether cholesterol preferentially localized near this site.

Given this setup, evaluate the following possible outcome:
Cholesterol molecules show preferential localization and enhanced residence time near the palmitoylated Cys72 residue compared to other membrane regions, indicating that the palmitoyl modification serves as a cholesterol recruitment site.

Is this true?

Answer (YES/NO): YES